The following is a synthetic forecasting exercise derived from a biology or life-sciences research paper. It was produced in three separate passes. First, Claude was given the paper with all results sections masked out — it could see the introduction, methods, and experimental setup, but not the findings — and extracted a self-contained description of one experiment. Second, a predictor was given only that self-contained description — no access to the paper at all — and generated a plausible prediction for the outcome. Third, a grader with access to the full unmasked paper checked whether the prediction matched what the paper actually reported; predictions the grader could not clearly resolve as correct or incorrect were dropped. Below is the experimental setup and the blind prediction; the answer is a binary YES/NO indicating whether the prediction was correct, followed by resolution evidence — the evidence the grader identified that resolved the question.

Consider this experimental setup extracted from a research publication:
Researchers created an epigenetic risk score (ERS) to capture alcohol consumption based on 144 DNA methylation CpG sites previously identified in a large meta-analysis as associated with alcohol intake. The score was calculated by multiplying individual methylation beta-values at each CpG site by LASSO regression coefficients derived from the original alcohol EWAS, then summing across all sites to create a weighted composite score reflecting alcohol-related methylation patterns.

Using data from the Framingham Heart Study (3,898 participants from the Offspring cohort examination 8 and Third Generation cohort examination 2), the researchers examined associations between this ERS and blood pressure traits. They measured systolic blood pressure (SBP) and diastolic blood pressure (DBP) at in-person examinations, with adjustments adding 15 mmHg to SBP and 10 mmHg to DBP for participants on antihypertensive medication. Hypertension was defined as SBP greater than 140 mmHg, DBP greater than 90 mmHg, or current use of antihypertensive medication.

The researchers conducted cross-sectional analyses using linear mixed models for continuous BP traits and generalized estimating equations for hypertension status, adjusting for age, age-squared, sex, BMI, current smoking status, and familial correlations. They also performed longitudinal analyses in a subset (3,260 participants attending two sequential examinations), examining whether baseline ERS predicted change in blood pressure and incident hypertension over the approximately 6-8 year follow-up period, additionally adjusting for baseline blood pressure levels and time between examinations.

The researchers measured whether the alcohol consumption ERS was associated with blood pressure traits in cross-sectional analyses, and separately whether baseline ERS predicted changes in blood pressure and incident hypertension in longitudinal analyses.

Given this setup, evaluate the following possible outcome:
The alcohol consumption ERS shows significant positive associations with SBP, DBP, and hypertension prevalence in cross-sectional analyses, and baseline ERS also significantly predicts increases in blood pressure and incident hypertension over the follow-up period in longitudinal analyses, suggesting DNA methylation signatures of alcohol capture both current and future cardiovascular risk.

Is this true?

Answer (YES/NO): NO